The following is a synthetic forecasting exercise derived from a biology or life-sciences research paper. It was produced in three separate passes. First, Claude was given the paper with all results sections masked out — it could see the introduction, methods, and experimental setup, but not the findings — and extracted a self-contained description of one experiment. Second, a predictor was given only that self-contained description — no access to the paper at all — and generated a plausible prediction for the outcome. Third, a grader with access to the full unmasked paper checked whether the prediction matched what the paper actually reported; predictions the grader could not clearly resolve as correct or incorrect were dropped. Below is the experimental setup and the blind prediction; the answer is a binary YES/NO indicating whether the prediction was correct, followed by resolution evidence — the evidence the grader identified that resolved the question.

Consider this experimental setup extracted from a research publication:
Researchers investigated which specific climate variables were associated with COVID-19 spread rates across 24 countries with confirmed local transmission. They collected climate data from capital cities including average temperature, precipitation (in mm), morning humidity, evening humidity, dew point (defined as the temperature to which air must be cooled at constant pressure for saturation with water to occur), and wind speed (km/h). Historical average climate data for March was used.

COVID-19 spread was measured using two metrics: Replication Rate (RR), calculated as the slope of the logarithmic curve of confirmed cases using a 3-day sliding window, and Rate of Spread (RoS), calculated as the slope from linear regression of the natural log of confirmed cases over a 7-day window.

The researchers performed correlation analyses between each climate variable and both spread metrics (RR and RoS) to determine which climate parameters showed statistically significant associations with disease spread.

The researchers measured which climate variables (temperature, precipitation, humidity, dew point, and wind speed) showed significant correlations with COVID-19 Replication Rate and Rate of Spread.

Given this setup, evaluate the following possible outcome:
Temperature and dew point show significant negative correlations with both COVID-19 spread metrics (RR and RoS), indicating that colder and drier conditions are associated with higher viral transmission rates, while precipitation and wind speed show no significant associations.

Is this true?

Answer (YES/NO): YES